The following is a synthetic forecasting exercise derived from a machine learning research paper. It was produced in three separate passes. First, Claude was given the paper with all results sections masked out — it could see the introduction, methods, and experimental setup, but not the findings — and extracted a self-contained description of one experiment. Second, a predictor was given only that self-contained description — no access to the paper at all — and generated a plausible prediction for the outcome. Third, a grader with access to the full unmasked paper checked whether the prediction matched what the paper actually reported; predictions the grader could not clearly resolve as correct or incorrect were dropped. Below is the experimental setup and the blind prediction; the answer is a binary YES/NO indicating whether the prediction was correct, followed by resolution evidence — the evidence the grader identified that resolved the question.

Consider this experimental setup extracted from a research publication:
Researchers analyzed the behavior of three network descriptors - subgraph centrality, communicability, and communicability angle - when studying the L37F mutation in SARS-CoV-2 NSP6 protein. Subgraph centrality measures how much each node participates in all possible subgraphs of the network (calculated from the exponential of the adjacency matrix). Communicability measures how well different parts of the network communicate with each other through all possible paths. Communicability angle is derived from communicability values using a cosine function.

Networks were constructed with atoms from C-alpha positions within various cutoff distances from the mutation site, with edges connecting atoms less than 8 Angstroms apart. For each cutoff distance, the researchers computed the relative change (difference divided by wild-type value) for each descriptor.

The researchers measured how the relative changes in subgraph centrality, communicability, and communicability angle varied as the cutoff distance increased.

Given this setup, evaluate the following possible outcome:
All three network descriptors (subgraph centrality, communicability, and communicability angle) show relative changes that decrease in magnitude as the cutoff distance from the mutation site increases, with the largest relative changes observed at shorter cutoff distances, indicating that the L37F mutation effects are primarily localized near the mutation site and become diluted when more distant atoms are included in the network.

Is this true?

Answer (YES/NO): NO